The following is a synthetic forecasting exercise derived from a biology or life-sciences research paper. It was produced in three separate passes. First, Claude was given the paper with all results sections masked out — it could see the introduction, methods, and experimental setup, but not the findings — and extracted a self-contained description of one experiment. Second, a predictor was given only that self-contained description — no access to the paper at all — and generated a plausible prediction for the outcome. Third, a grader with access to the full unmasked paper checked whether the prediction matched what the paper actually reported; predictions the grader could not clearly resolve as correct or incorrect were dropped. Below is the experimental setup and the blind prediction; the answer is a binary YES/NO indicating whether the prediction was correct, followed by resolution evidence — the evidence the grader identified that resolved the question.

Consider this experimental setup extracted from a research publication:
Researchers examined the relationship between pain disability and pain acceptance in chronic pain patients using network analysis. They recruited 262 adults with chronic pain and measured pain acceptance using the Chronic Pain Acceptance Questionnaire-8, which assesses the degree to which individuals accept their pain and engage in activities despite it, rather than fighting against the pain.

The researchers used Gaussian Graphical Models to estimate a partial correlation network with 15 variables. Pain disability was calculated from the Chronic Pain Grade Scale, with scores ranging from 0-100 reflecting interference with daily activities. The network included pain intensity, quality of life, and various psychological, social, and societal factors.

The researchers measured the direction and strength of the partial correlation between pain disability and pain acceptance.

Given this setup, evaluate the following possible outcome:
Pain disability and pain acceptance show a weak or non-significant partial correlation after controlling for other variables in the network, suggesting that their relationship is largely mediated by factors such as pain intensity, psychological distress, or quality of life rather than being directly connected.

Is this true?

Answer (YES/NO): NO